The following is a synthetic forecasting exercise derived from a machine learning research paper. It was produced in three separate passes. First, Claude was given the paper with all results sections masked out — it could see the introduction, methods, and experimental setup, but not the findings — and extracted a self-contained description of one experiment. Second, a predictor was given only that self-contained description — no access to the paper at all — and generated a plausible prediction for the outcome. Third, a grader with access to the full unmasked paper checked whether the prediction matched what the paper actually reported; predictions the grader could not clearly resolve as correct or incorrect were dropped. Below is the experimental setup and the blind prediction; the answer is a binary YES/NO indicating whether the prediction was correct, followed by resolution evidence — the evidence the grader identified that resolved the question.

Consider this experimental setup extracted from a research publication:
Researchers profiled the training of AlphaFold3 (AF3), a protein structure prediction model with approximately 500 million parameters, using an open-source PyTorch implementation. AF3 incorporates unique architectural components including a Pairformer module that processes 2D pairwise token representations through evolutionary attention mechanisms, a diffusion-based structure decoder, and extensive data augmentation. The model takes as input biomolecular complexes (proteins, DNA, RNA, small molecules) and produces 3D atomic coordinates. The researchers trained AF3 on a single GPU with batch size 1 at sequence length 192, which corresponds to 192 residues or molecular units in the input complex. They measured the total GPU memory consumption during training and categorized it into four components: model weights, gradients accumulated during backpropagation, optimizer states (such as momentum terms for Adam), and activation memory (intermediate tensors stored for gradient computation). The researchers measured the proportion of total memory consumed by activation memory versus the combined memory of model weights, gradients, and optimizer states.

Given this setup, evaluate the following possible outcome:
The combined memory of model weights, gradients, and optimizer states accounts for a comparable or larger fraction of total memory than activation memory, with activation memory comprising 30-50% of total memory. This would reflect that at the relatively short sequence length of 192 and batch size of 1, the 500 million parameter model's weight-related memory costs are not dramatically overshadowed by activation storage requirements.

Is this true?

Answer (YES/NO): NO